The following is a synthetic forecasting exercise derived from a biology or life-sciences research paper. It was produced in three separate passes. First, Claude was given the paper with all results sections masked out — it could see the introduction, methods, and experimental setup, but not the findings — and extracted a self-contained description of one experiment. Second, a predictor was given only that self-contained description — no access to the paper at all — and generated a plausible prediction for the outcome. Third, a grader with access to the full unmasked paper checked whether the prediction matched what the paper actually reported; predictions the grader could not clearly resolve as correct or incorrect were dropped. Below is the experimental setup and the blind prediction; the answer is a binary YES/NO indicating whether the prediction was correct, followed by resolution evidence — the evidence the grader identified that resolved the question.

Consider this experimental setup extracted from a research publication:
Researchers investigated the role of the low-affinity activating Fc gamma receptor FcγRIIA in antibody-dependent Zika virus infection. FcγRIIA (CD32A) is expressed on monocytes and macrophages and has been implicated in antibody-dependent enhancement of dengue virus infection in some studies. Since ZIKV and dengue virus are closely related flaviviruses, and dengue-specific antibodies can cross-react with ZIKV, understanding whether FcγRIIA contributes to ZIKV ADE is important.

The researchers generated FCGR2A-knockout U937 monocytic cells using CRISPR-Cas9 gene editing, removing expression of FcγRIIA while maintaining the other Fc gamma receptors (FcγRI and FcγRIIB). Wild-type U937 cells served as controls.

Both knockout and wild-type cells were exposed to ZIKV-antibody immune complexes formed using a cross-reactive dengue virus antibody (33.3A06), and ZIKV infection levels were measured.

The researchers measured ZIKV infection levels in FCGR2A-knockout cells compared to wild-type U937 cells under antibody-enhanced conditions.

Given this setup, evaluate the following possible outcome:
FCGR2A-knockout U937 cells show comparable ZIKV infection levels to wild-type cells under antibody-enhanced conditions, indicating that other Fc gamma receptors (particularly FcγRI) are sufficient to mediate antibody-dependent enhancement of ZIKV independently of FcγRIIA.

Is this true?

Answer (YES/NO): NO